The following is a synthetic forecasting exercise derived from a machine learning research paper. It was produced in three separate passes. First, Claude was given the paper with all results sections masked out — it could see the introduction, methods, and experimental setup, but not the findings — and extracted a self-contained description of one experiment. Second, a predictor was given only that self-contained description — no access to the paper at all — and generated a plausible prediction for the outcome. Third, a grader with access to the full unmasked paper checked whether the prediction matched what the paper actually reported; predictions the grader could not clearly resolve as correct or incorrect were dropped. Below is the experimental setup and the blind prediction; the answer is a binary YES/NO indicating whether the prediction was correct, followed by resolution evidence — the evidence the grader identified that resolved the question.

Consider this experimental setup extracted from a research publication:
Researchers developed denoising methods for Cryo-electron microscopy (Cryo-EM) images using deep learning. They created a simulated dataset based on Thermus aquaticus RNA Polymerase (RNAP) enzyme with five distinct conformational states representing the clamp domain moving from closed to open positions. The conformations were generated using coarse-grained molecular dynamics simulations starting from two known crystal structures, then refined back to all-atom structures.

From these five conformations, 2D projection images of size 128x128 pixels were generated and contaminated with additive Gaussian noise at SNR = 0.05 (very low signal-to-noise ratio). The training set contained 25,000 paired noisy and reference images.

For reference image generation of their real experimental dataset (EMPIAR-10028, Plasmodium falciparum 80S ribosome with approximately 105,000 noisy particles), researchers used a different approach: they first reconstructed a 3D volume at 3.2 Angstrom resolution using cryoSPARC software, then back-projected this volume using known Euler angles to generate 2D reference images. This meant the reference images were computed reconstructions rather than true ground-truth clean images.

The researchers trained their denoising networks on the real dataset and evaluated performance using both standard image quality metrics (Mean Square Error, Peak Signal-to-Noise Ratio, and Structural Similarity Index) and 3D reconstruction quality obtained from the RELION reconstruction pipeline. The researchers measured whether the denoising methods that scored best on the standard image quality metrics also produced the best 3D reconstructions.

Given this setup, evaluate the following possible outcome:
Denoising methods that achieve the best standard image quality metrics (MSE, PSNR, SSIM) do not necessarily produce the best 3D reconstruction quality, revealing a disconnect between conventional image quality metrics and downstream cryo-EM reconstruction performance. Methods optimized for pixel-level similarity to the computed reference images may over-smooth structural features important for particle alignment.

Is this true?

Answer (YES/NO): YES